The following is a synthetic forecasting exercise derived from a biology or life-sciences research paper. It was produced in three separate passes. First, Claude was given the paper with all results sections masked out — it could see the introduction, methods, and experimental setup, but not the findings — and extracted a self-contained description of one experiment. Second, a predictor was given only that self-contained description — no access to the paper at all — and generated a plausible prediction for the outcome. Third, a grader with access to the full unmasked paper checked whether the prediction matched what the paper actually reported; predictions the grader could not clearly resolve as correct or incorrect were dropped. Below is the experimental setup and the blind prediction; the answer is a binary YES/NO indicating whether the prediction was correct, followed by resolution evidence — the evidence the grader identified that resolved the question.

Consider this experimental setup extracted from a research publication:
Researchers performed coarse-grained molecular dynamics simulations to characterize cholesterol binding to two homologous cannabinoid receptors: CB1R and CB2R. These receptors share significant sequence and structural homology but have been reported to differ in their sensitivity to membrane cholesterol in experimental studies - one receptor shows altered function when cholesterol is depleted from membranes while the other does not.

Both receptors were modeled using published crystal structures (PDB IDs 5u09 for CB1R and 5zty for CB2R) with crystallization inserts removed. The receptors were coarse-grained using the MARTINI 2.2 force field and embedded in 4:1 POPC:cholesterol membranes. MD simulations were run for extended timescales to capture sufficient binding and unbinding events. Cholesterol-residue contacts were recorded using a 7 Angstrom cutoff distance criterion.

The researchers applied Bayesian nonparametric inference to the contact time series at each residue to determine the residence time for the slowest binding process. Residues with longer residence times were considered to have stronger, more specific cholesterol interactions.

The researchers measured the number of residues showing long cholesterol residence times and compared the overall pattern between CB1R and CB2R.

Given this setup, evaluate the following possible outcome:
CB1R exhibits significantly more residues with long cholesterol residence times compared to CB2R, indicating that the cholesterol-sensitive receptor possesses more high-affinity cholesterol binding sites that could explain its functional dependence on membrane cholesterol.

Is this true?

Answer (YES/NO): YES